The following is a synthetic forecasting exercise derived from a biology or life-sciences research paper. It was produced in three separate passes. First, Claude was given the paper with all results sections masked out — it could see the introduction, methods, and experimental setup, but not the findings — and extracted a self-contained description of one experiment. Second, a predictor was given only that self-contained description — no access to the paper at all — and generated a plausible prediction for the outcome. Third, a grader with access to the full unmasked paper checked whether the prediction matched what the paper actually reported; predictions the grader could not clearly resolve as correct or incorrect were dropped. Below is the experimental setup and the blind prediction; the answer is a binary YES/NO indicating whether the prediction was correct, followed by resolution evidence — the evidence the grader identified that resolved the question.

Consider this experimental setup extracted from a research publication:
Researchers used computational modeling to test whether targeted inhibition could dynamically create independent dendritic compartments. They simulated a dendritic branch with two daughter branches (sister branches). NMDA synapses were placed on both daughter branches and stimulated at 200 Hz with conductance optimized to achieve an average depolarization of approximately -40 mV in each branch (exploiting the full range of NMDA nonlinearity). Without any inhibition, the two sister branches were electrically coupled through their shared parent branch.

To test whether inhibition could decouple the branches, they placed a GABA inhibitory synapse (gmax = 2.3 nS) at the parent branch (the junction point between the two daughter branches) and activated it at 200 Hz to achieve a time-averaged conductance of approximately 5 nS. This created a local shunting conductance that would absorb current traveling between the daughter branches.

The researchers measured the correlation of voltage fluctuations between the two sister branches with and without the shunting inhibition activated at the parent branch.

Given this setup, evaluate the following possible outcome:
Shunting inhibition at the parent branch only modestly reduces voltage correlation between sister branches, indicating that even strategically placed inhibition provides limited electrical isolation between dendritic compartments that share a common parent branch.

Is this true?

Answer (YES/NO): NO